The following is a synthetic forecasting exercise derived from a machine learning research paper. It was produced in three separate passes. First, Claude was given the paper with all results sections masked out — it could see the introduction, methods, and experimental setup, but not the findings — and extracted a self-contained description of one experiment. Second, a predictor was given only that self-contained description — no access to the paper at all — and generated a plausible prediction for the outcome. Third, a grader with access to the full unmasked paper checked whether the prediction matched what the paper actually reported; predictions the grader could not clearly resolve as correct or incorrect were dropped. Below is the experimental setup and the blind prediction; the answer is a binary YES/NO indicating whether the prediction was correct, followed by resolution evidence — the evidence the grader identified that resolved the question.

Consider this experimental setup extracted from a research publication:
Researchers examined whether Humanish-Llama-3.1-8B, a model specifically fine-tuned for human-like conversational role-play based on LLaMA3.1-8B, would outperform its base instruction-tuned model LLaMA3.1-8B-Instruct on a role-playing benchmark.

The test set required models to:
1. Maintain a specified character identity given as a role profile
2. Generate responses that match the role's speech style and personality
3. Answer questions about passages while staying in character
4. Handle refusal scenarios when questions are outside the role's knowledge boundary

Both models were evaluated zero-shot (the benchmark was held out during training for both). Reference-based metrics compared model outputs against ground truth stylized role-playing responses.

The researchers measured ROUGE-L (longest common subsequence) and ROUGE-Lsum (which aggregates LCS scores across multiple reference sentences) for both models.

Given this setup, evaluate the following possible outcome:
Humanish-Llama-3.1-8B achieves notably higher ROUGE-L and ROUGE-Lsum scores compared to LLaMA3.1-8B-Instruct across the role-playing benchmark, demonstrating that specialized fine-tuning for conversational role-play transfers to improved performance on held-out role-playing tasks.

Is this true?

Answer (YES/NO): NO